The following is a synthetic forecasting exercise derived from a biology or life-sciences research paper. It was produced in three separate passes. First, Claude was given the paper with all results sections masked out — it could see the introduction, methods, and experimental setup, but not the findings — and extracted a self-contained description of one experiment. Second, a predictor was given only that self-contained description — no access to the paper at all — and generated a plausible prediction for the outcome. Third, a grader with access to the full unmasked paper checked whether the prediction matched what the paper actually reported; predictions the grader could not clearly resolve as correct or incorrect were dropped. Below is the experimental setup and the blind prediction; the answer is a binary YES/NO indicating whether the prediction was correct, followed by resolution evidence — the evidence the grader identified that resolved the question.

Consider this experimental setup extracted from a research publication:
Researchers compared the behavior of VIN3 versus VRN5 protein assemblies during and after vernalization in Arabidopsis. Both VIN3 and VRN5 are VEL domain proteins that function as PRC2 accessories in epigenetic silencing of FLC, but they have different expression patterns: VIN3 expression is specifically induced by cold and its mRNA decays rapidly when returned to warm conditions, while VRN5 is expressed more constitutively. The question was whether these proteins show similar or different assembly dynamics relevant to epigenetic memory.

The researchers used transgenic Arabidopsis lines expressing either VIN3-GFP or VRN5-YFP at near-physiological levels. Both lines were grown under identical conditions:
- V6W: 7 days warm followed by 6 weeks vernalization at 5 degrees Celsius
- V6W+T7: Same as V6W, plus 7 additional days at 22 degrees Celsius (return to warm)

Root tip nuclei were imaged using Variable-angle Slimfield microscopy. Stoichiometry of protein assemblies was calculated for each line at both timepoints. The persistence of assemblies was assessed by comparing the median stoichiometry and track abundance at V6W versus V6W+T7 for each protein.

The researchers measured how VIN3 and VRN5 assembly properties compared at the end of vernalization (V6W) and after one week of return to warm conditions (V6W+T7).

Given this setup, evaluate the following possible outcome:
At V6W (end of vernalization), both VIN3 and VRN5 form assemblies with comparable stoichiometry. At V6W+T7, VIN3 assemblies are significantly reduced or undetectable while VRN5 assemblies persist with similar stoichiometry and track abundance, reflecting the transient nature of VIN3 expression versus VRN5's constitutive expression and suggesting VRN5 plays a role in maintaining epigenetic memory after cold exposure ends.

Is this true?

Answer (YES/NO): YES